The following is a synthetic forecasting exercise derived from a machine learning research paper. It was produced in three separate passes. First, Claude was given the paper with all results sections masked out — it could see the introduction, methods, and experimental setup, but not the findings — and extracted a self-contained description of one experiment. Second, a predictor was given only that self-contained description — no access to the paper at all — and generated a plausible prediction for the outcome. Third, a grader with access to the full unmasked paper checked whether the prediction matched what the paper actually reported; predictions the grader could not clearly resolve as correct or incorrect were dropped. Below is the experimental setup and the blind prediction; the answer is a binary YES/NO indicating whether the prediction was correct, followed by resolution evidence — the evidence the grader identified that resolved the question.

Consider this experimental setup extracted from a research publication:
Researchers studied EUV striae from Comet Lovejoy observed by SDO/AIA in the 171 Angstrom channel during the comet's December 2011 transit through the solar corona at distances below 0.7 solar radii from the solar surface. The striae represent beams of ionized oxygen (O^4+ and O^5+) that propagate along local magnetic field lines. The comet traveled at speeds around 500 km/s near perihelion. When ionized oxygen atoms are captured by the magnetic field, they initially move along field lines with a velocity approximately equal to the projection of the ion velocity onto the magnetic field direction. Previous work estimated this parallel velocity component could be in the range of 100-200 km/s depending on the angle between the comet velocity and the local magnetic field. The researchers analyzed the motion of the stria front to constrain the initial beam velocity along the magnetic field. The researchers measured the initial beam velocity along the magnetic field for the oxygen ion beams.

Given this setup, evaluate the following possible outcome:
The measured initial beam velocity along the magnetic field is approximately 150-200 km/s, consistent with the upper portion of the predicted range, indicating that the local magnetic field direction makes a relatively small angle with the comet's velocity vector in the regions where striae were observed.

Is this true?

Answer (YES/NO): NO